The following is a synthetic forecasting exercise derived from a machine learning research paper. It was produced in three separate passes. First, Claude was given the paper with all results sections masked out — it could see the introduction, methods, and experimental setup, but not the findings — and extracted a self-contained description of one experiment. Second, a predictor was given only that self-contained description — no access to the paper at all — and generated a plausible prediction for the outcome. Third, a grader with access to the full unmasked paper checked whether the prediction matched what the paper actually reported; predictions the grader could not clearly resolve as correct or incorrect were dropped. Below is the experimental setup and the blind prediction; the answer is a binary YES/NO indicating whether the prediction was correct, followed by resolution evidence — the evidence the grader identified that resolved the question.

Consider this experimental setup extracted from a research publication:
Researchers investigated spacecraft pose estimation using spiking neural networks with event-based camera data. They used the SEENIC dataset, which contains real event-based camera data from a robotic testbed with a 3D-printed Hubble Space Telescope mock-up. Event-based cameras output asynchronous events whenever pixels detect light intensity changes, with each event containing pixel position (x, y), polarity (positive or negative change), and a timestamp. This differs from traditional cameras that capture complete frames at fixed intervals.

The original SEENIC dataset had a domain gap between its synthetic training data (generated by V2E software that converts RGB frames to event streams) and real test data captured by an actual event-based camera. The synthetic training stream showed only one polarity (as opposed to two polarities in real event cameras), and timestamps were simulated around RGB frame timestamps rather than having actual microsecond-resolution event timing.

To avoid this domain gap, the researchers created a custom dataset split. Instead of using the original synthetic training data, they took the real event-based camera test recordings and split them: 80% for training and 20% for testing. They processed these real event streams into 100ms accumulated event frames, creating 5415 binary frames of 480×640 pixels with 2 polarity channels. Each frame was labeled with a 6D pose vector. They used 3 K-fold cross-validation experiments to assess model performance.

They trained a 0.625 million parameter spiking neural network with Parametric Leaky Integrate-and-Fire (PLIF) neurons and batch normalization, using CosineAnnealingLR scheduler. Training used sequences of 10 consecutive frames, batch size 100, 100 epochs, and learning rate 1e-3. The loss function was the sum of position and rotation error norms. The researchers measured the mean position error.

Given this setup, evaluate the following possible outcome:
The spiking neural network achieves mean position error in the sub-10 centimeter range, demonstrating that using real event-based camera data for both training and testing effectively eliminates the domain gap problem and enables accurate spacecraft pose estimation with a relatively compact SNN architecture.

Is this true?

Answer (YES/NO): NO